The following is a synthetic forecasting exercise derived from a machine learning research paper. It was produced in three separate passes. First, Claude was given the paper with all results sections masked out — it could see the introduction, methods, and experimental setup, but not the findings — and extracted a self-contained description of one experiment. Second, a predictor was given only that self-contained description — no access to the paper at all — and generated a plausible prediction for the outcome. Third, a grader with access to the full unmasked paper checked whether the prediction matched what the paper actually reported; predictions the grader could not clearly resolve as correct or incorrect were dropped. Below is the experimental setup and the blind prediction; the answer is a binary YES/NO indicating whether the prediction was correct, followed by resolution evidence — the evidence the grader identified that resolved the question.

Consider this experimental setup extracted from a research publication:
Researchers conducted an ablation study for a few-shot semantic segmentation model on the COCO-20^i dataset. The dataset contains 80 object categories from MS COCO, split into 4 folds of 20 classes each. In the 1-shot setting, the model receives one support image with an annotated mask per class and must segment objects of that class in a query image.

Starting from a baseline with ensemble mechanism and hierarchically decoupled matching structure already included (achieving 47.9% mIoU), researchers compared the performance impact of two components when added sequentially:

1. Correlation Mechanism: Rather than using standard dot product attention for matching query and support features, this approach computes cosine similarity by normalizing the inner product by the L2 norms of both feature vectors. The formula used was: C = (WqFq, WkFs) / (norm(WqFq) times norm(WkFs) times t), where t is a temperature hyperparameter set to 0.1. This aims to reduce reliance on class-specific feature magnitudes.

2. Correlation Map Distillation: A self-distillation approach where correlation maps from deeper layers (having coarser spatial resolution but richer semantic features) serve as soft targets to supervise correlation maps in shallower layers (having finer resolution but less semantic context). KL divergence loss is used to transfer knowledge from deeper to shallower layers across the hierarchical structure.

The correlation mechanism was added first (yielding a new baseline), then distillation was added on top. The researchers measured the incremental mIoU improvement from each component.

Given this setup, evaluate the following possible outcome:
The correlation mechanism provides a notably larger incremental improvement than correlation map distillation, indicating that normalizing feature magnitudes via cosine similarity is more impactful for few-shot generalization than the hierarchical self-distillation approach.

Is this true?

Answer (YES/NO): NO